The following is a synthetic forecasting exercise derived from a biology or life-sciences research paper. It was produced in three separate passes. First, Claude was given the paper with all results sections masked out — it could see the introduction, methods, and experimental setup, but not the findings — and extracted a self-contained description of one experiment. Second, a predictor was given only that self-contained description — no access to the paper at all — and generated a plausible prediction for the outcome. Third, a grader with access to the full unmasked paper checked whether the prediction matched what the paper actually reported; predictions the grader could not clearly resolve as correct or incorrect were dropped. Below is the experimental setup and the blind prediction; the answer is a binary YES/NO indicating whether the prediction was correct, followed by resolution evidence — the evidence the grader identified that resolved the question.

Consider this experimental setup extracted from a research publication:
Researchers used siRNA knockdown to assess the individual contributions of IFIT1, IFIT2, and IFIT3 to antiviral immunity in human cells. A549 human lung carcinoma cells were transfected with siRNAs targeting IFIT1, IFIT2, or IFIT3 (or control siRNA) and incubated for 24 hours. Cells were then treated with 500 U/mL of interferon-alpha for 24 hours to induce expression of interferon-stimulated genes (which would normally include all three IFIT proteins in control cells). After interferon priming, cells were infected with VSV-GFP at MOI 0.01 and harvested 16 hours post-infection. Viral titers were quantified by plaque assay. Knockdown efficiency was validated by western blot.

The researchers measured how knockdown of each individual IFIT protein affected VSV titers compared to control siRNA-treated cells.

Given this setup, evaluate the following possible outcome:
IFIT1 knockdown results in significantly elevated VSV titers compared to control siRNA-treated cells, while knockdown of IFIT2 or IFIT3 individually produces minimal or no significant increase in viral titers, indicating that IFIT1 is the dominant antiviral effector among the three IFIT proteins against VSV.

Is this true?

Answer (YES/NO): NO